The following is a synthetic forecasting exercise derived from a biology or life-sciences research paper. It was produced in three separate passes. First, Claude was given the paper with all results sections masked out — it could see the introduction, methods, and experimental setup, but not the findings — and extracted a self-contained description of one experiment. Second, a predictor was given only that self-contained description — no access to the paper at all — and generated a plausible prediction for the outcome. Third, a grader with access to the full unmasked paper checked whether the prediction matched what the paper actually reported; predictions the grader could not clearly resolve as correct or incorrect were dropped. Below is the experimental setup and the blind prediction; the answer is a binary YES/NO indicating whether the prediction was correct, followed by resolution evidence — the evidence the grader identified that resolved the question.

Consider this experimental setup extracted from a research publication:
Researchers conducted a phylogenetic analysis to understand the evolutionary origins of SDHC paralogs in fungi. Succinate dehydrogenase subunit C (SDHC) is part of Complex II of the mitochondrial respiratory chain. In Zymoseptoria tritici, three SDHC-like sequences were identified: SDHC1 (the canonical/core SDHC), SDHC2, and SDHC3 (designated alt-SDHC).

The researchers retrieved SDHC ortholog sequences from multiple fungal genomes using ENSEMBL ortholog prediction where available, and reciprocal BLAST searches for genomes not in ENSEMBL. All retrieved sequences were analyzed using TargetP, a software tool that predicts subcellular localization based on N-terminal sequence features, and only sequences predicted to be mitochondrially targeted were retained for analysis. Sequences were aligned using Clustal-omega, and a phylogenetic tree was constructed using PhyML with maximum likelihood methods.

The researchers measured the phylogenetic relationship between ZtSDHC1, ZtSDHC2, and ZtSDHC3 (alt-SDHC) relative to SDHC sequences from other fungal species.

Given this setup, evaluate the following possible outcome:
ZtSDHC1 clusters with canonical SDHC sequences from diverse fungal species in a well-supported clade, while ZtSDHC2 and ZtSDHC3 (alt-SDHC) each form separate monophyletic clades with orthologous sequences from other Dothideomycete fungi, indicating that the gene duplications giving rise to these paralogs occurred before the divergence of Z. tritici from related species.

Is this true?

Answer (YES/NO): NO